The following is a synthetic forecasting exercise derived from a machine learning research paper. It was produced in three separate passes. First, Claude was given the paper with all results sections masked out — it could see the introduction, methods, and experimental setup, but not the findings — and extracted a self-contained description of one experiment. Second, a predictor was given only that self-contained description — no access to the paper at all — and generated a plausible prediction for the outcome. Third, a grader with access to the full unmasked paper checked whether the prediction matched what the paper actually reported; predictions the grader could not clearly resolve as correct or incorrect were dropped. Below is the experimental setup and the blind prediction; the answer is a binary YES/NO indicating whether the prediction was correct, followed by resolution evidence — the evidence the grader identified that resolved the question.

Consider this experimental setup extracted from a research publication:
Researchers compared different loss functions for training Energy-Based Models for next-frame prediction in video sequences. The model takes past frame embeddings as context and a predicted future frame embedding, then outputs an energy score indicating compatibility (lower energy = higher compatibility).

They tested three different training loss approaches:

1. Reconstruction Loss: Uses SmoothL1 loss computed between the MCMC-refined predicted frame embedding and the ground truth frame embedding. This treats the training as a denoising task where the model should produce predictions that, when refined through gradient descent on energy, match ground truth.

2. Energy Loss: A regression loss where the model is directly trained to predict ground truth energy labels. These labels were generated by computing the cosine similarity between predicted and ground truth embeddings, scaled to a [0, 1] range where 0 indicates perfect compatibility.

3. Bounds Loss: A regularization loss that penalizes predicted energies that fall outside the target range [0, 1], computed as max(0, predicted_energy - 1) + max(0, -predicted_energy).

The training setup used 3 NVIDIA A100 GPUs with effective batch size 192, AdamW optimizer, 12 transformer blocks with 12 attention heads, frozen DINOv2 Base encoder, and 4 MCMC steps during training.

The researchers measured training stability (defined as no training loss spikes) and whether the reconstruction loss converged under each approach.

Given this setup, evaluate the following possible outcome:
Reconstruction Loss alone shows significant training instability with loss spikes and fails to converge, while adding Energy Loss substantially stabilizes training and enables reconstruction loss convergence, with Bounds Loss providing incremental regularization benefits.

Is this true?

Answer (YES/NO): NO